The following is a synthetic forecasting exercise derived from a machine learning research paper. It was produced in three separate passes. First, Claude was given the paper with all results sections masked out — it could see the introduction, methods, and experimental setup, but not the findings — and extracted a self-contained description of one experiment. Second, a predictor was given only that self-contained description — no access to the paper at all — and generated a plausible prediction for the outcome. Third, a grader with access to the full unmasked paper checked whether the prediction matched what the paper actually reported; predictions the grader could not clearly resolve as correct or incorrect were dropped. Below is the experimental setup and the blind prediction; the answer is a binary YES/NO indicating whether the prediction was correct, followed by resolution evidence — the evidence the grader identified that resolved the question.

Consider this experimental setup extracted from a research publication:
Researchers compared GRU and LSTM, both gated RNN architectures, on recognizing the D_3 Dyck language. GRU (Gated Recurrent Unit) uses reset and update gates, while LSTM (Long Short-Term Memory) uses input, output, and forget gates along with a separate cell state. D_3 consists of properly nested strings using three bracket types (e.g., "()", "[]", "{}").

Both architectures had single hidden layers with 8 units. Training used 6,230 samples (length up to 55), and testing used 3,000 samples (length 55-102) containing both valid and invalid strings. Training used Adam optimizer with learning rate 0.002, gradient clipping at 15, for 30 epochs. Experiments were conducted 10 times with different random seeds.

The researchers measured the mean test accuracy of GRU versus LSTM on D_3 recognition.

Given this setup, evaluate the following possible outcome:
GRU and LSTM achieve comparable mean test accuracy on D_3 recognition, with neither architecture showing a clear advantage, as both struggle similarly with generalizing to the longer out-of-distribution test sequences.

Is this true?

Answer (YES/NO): YES